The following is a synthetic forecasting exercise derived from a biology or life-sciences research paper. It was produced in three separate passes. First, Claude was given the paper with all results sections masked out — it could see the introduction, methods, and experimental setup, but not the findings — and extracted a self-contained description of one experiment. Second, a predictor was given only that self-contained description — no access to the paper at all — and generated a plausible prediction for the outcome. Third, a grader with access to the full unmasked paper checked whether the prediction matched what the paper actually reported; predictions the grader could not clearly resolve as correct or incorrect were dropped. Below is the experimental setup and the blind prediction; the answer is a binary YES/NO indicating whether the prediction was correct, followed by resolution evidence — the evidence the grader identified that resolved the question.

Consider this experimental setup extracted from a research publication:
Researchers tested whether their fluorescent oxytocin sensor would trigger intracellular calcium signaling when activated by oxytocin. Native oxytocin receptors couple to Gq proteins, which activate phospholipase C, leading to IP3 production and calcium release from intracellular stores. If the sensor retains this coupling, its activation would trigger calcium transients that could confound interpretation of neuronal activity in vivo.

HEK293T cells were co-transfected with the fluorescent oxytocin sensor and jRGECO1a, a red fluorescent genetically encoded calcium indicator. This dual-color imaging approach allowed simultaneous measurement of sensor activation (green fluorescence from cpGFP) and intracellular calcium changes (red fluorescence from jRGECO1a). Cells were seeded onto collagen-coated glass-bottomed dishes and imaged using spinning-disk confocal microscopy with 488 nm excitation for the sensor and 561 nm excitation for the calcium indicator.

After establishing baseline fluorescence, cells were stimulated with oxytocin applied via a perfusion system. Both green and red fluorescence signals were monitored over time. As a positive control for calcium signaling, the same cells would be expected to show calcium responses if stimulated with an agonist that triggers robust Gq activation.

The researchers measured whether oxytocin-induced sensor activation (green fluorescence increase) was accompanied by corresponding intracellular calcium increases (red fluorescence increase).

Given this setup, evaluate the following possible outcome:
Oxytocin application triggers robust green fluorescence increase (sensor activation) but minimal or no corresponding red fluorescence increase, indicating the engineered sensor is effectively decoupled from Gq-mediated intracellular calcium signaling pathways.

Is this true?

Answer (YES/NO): YES